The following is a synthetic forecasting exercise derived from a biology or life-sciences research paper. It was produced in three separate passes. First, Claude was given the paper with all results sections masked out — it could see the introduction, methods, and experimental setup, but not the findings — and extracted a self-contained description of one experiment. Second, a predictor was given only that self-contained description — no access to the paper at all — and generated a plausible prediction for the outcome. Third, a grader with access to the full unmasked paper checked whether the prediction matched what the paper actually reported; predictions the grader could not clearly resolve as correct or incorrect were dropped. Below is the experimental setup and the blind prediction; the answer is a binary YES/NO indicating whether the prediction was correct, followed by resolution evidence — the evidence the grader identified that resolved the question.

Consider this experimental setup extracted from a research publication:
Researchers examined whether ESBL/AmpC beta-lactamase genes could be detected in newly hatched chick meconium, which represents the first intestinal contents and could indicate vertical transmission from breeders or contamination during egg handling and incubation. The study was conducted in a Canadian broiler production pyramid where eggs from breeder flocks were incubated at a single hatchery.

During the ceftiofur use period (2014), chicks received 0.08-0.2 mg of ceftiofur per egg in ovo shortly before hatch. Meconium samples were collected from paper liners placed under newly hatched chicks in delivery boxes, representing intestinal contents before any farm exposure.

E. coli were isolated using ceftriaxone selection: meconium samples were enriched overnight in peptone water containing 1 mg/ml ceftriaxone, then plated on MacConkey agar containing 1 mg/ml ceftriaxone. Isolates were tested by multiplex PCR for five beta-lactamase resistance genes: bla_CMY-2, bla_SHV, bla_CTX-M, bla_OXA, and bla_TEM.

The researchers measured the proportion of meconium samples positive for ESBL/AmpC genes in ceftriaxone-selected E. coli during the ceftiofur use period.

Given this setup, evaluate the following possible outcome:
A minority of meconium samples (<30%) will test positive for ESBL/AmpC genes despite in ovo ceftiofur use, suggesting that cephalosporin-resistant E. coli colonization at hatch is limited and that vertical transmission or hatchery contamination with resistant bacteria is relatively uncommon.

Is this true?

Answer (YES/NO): NO